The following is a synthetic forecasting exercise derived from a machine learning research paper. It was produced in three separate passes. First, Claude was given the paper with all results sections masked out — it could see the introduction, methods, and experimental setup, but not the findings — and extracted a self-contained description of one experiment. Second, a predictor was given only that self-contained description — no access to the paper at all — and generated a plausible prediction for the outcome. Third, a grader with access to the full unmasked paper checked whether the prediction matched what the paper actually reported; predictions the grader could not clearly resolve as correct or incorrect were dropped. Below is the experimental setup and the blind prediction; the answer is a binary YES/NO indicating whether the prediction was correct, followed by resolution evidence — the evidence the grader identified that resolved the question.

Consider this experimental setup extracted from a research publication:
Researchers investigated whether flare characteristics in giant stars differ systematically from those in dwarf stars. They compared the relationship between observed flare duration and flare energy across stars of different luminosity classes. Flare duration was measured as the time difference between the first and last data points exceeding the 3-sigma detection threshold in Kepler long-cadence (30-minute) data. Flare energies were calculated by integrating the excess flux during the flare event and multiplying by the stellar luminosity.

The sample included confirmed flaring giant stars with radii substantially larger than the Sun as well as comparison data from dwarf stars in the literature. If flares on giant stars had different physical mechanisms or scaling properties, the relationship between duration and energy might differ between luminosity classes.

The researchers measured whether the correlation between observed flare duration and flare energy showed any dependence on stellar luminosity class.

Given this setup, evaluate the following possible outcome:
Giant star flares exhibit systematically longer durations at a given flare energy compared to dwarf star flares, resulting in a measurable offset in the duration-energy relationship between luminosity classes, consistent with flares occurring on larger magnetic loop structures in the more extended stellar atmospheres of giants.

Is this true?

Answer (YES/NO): NO